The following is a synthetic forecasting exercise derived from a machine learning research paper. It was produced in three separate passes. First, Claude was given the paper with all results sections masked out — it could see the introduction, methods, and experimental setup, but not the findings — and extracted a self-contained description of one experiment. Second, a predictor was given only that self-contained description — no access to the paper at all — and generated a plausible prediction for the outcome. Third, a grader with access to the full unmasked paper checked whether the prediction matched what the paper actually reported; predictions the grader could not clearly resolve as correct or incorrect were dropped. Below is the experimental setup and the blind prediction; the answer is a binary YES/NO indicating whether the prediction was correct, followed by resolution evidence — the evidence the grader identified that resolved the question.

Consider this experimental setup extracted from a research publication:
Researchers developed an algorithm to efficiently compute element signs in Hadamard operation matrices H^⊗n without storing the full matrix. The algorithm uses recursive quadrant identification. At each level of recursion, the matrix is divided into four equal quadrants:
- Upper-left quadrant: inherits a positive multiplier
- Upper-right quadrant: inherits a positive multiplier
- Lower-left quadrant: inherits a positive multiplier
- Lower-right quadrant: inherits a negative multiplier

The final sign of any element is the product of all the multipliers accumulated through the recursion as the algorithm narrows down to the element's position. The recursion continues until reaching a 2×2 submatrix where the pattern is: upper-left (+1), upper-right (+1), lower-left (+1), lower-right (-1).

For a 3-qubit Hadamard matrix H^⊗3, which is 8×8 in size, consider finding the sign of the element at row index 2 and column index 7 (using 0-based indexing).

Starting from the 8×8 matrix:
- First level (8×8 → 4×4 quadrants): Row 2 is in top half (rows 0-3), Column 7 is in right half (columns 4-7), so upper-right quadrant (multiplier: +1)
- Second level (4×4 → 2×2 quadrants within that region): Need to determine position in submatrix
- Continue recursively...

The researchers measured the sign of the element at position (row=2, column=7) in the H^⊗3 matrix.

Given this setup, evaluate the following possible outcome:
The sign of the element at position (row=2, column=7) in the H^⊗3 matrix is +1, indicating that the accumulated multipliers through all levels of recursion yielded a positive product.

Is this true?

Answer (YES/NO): NO